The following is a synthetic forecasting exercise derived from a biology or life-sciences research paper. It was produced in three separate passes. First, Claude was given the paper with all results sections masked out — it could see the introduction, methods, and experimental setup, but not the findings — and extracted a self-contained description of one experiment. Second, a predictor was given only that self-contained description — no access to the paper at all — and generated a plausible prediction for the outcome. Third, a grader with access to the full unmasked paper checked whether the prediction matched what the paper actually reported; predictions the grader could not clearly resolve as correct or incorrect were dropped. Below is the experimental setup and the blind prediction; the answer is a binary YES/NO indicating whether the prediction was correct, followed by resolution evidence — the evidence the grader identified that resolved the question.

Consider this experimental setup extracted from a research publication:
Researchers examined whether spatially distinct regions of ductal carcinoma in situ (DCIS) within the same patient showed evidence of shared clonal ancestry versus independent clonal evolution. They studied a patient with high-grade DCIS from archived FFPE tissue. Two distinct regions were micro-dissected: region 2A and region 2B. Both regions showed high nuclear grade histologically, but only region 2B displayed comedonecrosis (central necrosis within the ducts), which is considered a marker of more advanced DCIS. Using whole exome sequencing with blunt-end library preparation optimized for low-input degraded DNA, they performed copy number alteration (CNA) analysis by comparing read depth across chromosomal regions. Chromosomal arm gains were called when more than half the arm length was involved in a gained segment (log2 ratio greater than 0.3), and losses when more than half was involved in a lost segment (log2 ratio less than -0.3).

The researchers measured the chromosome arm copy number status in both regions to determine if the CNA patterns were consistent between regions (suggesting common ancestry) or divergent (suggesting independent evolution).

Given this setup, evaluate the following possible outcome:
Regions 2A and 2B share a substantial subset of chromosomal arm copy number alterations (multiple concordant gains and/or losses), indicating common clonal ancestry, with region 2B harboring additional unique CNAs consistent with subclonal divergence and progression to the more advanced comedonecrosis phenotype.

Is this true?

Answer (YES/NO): NO